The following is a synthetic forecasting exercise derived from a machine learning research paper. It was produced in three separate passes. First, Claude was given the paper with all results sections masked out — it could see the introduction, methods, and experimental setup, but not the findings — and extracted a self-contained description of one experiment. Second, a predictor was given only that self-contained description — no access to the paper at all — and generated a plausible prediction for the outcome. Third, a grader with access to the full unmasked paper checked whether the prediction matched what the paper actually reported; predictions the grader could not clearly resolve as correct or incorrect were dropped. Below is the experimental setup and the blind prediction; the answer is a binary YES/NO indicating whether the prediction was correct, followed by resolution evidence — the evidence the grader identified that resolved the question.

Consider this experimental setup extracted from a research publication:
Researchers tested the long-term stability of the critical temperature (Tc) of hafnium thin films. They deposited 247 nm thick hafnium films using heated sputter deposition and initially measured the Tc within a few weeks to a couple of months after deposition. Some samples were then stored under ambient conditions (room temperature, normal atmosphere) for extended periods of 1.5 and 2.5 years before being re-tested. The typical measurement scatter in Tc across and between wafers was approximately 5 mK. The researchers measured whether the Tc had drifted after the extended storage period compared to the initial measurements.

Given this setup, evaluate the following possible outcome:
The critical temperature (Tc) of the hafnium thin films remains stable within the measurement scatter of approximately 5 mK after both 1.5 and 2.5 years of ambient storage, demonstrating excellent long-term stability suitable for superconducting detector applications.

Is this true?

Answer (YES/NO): YES